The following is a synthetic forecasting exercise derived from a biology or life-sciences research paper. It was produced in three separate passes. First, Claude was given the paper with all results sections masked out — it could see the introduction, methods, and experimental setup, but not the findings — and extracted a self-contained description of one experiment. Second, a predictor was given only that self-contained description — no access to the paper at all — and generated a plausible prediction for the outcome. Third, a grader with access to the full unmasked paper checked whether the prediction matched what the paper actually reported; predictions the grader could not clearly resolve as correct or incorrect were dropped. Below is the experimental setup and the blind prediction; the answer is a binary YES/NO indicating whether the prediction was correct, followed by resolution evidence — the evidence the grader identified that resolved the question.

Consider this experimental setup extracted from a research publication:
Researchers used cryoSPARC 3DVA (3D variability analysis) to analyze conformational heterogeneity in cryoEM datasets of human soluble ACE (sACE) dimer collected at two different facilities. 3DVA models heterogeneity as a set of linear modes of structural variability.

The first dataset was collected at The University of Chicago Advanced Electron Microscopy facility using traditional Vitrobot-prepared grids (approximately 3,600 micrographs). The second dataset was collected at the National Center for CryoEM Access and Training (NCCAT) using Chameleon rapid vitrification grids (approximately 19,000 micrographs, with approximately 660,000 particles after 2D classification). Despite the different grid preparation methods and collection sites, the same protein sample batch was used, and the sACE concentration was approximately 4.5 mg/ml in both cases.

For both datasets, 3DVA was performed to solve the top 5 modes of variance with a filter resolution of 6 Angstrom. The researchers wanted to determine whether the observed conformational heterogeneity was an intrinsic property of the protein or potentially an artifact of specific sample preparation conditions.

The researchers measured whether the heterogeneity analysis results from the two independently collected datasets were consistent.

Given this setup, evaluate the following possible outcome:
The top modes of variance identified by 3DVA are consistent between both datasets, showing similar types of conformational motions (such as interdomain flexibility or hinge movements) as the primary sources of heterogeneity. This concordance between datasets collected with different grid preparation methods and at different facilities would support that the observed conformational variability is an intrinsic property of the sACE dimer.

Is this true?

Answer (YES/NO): YES